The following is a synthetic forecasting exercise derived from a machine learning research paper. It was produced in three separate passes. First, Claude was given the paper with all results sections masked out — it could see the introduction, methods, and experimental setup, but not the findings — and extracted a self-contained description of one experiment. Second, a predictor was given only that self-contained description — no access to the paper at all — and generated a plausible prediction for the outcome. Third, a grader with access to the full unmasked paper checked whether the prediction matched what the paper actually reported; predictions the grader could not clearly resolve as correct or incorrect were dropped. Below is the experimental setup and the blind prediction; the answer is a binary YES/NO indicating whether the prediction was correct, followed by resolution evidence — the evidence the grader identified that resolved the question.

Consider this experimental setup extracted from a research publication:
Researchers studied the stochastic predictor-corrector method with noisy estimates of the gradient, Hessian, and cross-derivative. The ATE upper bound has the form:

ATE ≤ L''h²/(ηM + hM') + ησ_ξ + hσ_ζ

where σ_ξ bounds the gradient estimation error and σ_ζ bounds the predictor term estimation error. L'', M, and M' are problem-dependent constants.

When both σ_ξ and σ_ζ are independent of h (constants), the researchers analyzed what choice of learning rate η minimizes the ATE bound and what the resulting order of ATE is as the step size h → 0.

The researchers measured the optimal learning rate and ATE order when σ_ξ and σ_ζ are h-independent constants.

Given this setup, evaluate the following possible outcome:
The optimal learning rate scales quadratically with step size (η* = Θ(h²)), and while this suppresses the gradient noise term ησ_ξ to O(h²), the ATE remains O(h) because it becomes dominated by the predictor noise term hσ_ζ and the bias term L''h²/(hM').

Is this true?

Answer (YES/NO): NO